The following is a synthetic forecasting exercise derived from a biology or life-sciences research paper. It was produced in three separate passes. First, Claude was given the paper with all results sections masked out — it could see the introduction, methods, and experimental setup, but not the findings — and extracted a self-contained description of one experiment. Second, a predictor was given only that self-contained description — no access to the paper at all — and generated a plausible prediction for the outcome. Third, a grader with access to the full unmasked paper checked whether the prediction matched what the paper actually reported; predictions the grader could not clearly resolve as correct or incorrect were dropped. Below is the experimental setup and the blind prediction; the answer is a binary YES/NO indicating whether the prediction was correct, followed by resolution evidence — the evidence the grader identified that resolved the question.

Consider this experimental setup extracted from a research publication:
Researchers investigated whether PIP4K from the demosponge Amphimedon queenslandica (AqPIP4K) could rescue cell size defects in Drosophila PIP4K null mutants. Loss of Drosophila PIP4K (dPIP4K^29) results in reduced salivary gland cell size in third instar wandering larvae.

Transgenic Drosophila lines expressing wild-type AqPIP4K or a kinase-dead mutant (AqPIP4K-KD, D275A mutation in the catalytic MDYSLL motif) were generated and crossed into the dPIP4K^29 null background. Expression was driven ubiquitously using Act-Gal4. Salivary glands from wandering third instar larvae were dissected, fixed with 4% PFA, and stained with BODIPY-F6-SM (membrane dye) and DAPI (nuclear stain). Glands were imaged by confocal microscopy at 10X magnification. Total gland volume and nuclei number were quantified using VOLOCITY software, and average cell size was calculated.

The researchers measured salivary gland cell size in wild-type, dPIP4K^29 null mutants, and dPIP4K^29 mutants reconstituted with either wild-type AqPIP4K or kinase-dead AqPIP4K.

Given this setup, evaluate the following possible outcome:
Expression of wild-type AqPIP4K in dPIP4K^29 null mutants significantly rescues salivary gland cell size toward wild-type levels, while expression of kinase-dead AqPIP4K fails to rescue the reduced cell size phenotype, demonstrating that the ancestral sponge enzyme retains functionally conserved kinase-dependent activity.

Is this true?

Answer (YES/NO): YES